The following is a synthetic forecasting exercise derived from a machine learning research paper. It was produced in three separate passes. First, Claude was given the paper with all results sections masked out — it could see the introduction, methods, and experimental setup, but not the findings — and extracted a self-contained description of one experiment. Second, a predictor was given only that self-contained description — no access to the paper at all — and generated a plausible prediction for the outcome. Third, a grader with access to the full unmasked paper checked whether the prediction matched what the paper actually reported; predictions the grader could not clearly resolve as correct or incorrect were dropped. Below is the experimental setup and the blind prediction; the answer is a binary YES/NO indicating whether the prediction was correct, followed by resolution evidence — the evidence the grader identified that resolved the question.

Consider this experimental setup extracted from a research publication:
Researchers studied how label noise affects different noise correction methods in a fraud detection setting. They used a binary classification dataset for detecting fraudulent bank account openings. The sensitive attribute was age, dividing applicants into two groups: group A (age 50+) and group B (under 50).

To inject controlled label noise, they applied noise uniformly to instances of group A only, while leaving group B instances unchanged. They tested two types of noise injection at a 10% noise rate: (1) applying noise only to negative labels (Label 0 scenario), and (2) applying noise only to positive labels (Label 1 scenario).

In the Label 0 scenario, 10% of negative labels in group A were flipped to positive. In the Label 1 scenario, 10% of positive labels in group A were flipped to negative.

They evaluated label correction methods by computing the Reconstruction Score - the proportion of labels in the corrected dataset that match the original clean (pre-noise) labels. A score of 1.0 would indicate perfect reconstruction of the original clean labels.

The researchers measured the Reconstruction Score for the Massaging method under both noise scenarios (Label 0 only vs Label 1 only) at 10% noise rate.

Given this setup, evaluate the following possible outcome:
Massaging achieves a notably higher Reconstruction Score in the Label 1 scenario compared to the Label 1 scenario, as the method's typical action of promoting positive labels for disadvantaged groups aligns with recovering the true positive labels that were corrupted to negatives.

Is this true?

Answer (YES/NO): YES